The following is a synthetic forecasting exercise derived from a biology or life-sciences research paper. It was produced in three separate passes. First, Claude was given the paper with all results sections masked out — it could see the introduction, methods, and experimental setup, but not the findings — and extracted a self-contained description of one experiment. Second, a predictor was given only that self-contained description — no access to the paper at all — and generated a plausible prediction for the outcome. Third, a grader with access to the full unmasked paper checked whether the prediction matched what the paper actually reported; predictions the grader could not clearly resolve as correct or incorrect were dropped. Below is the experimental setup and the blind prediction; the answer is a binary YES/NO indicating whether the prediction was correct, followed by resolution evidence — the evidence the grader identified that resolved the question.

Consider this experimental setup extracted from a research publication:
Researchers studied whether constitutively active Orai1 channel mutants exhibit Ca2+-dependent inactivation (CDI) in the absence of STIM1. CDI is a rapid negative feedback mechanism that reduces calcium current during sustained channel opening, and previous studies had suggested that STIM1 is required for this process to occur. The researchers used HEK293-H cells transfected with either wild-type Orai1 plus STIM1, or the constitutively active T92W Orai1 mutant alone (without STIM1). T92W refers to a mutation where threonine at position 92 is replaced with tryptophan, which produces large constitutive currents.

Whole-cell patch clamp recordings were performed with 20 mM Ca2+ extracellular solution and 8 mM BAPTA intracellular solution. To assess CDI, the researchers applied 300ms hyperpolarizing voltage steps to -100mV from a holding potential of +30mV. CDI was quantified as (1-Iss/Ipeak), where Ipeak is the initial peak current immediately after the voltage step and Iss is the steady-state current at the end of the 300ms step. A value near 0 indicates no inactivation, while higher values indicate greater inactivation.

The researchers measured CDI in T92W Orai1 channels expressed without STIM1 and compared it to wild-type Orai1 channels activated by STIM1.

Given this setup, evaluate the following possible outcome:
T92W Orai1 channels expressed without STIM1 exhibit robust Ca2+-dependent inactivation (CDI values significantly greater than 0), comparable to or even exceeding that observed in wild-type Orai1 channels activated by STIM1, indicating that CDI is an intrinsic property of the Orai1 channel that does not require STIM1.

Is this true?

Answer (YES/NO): YES